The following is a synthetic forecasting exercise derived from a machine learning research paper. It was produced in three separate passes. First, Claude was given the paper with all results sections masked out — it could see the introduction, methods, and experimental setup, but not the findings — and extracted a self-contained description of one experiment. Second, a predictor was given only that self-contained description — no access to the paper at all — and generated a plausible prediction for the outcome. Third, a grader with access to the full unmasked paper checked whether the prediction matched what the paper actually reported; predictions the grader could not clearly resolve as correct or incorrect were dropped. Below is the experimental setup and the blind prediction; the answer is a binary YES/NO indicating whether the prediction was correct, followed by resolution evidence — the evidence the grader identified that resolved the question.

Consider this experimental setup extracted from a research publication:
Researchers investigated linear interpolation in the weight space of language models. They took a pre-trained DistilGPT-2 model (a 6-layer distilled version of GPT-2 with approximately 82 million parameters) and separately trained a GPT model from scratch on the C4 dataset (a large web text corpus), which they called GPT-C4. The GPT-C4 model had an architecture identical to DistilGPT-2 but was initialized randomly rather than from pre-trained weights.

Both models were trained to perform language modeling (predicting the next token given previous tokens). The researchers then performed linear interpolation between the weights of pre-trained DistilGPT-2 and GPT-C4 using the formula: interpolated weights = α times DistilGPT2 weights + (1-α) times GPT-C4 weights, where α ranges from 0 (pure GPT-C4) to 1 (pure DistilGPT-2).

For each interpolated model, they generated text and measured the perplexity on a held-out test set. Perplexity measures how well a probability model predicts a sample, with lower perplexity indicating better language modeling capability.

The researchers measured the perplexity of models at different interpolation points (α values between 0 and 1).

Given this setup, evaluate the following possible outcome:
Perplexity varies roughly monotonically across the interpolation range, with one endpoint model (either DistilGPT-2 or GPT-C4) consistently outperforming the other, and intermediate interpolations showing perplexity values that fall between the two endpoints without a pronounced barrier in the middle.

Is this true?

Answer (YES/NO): NO